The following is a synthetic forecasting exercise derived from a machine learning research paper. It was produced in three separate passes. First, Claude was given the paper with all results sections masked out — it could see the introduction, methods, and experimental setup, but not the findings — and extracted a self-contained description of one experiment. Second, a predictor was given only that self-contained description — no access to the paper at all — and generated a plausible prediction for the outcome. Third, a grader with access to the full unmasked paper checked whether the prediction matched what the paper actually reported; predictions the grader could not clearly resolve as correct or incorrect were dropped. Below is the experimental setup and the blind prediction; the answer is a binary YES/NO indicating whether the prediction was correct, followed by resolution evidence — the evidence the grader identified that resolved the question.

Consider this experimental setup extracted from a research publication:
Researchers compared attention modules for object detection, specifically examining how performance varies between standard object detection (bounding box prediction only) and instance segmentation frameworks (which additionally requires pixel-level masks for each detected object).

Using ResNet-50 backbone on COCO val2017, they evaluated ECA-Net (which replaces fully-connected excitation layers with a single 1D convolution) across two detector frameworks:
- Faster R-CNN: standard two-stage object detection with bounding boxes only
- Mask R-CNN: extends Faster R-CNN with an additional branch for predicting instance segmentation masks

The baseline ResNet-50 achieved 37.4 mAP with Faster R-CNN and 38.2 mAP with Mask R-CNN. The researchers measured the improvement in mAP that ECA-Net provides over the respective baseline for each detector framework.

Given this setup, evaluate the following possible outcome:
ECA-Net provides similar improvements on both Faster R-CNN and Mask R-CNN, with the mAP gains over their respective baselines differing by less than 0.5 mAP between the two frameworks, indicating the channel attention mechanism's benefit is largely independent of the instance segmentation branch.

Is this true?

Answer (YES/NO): YES